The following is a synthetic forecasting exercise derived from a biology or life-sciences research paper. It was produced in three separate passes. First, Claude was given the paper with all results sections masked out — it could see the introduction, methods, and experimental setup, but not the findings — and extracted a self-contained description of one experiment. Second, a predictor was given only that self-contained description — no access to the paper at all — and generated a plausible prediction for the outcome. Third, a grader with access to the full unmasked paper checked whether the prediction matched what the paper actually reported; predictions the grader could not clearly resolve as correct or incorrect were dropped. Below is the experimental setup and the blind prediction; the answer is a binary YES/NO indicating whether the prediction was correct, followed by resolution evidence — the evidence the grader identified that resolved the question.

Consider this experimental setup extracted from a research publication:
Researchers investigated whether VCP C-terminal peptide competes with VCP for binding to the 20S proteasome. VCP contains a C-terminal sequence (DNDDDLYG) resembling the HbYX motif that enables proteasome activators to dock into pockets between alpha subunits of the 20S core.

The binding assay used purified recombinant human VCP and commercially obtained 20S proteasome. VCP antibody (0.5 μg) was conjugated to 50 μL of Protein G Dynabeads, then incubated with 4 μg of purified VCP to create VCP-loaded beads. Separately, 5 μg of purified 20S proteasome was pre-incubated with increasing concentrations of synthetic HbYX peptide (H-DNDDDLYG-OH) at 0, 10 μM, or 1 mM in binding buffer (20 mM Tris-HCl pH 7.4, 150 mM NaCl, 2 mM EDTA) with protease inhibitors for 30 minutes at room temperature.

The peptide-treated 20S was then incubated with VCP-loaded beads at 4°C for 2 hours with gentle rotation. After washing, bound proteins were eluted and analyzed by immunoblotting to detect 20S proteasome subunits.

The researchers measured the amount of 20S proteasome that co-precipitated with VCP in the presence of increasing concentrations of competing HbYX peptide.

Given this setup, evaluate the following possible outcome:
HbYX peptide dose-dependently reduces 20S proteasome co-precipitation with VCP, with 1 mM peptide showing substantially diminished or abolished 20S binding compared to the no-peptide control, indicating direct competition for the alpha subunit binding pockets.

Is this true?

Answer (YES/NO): YES